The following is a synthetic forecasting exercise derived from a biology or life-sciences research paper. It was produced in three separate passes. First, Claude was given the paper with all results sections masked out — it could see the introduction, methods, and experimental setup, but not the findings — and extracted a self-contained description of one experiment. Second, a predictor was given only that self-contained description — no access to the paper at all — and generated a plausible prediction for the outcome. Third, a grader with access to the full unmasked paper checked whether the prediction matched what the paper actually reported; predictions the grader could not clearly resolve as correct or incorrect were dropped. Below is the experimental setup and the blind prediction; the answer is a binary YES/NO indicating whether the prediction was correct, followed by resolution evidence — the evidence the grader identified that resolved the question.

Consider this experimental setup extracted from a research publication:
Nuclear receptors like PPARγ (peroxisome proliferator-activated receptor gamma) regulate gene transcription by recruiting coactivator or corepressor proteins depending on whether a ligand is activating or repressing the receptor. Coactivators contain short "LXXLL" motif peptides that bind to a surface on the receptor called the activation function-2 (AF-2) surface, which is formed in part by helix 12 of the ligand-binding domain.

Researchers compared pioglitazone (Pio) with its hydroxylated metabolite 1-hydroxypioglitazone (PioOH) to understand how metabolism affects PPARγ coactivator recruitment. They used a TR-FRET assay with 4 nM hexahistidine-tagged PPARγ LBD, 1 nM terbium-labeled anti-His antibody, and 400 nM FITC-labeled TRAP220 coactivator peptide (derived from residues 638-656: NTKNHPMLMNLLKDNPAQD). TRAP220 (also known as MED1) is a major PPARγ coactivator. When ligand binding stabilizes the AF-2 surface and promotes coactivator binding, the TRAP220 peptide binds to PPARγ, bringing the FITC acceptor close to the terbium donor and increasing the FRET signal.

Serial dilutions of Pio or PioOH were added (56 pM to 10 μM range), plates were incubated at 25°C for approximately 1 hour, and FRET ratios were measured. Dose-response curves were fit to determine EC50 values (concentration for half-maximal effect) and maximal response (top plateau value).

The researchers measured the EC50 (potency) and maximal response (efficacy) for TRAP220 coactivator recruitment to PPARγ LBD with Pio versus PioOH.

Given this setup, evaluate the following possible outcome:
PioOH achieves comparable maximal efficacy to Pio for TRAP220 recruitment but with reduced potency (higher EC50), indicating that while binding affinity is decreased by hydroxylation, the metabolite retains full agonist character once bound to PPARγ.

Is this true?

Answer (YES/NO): YES